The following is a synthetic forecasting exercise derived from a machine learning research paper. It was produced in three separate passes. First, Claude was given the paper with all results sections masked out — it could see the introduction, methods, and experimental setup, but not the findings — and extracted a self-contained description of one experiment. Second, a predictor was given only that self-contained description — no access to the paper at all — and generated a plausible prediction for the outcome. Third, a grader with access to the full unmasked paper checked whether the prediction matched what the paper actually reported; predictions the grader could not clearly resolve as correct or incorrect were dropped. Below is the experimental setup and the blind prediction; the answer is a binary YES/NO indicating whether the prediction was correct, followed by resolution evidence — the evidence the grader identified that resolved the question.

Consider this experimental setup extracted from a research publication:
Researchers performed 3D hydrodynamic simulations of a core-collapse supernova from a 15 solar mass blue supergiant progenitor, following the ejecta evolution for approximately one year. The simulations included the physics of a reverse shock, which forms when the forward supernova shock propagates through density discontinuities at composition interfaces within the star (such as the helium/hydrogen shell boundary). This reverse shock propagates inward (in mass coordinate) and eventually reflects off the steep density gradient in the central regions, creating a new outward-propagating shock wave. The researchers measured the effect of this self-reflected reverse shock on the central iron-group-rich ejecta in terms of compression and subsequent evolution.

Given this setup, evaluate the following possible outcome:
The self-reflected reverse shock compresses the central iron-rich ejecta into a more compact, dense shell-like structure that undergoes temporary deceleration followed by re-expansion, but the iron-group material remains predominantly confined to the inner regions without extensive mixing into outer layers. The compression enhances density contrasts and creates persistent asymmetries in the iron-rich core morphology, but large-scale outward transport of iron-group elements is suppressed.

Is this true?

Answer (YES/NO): NO